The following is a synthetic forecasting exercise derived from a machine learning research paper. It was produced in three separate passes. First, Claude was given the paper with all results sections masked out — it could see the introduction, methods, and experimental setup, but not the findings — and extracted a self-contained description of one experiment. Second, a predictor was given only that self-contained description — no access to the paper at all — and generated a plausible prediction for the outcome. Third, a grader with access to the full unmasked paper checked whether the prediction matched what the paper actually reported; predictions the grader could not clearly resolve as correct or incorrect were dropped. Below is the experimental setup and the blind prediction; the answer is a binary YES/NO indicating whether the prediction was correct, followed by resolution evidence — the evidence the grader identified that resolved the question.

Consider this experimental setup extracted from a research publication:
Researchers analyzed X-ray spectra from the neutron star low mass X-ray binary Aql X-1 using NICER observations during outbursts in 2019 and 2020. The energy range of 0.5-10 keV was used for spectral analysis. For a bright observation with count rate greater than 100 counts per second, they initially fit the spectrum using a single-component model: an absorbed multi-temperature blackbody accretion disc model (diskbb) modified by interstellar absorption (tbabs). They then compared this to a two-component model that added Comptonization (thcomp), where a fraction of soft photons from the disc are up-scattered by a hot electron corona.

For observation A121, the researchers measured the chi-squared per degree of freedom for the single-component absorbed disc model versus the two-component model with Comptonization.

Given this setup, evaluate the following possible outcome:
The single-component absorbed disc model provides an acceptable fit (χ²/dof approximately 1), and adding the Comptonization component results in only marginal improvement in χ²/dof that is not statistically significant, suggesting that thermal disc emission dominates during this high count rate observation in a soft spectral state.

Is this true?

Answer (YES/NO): NO